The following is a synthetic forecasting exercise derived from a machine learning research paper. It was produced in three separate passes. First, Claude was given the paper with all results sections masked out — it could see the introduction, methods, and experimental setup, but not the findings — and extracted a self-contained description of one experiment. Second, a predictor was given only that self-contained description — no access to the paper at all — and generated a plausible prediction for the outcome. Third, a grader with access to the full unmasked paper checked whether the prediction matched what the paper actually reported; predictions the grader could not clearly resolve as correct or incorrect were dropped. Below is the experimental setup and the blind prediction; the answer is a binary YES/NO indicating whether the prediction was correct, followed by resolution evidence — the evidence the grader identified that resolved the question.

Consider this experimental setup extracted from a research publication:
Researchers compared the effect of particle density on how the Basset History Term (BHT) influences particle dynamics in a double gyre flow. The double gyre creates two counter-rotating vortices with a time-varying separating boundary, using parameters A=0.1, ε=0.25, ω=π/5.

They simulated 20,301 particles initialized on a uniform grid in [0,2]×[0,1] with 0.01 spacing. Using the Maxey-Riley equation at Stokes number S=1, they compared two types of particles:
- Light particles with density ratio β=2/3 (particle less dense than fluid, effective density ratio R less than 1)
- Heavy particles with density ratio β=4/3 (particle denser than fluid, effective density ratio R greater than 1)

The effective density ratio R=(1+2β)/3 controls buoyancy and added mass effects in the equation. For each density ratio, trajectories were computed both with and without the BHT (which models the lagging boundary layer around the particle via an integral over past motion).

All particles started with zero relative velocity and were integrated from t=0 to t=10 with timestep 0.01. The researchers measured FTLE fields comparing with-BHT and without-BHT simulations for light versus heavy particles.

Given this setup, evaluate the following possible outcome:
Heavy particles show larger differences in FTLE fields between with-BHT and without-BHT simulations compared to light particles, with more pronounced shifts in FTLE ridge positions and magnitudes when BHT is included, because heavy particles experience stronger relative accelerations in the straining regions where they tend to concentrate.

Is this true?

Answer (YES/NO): YES